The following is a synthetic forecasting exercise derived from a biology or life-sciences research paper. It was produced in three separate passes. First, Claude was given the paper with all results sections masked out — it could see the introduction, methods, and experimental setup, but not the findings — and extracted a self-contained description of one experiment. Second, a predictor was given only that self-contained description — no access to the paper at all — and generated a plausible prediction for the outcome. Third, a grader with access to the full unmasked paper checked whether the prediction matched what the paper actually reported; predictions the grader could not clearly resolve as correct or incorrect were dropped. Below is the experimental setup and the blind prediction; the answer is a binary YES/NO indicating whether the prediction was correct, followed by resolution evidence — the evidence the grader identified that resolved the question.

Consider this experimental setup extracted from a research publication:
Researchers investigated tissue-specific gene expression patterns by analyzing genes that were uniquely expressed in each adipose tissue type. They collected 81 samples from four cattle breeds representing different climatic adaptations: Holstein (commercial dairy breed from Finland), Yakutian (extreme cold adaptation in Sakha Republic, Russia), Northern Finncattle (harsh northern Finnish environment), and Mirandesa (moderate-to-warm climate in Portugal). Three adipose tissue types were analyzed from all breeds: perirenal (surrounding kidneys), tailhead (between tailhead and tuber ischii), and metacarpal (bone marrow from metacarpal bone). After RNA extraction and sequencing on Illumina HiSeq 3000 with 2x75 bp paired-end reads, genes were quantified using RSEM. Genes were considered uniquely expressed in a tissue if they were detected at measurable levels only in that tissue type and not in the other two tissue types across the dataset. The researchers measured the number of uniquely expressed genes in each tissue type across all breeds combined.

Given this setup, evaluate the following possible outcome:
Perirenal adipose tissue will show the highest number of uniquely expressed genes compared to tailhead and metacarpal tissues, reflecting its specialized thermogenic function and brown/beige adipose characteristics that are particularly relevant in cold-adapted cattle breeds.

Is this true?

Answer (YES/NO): NO